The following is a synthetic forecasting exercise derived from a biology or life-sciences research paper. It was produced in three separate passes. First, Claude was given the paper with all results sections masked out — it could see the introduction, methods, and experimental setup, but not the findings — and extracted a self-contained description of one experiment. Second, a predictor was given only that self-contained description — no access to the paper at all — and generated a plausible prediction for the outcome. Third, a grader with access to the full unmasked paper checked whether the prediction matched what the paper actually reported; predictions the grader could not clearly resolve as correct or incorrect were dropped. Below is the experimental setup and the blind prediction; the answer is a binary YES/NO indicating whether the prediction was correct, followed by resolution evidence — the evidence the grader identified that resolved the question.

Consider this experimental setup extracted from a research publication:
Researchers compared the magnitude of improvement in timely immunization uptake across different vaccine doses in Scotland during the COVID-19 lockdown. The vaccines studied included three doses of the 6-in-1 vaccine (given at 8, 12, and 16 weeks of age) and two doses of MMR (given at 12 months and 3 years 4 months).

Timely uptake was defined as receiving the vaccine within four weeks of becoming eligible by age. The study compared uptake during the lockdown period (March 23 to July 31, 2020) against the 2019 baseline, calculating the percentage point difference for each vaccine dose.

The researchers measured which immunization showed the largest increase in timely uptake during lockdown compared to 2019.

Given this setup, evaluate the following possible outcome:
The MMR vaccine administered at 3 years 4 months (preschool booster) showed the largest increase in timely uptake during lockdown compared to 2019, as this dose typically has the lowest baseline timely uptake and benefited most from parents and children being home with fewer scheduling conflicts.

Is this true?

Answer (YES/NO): YES